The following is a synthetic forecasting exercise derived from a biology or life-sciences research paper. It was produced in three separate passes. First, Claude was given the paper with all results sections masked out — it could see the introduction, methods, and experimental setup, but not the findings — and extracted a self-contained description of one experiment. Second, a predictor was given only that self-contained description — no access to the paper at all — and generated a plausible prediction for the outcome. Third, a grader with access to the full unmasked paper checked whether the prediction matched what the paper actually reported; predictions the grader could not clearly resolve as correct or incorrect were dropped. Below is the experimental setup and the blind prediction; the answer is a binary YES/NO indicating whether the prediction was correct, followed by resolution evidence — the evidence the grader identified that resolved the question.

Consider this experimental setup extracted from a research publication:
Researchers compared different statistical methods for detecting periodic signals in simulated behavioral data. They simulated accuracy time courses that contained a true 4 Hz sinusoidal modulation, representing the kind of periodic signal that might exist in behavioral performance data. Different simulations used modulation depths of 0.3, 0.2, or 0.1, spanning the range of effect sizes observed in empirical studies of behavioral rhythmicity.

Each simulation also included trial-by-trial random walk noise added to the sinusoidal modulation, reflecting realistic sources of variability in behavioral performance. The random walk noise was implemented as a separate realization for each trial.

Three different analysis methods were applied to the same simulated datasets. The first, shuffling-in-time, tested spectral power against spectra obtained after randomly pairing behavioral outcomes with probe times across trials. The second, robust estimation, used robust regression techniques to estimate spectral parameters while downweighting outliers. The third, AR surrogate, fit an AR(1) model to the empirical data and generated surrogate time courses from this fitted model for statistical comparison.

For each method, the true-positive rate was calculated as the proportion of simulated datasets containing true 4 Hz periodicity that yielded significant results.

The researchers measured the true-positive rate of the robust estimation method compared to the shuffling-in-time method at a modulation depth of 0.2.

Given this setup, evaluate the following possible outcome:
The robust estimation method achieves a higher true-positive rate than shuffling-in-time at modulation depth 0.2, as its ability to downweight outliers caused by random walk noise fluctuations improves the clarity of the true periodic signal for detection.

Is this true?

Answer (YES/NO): NO